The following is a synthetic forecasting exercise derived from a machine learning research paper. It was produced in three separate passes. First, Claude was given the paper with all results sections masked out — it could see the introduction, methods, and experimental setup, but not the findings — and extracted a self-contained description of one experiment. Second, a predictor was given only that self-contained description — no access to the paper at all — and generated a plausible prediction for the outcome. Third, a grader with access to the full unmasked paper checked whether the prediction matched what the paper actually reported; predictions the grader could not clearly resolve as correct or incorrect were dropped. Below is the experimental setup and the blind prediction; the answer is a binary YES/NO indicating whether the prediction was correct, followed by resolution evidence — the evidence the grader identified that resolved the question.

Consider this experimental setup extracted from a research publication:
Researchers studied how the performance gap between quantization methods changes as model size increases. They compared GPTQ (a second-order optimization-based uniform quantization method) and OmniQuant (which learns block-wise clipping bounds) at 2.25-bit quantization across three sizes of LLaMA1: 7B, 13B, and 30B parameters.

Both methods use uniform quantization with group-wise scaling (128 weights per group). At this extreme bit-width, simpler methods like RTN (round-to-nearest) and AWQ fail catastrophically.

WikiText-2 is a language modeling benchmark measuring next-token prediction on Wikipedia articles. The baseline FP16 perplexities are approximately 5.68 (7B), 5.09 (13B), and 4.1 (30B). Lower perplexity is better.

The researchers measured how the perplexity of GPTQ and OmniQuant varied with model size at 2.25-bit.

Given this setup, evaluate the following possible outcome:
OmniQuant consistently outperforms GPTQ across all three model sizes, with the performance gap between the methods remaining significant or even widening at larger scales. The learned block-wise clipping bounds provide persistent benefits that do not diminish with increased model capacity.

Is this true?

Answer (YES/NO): NO